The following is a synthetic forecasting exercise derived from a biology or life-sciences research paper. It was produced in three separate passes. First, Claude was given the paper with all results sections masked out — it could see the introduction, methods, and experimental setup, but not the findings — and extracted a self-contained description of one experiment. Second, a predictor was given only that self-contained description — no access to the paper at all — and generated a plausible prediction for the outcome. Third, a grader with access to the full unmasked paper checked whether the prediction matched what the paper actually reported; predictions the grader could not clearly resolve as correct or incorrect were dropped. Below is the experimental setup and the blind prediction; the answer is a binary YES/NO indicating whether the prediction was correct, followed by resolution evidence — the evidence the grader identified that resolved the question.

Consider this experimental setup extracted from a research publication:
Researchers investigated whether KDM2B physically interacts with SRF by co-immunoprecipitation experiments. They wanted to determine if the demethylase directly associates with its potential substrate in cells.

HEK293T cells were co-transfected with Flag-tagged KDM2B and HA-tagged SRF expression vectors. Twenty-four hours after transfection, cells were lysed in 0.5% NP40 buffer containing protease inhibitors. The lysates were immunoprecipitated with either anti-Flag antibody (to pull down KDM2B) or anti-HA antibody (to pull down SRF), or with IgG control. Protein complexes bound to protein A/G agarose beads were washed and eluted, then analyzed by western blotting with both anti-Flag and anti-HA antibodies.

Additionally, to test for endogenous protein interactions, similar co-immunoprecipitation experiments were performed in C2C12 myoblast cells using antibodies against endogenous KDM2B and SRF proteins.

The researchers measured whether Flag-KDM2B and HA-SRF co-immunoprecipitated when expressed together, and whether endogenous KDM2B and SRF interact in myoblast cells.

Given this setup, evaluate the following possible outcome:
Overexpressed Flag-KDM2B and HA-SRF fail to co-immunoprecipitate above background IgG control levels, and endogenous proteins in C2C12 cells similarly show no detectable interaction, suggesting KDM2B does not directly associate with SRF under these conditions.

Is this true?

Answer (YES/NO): NO